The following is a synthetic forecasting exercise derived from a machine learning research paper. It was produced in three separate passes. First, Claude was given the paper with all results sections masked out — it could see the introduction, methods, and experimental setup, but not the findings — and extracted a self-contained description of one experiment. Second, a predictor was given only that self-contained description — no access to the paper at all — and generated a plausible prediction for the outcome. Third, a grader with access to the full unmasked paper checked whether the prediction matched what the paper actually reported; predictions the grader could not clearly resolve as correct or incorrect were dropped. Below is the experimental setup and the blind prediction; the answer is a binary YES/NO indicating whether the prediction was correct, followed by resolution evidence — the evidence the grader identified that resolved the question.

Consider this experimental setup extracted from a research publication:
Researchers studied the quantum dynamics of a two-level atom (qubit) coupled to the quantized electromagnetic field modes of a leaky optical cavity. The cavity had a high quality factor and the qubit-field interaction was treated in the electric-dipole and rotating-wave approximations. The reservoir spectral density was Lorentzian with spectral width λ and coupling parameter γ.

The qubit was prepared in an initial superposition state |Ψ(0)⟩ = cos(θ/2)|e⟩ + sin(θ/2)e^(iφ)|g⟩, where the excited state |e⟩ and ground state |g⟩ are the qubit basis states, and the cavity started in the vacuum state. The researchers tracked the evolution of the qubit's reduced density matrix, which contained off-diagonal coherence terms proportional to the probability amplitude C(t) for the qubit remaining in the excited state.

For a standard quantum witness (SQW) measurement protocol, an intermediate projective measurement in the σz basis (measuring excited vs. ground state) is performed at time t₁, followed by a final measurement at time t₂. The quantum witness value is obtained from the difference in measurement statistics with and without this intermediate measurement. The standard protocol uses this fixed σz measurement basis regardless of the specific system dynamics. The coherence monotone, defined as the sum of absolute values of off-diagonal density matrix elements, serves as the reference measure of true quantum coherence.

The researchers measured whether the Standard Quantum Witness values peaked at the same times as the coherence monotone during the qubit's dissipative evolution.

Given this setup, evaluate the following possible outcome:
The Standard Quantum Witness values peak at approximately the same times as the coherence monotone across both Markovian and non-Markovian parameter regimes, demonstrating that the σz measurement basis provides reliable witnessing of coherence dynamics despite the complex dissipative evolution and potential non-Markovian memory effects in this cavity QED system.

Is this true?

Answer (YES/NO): NO